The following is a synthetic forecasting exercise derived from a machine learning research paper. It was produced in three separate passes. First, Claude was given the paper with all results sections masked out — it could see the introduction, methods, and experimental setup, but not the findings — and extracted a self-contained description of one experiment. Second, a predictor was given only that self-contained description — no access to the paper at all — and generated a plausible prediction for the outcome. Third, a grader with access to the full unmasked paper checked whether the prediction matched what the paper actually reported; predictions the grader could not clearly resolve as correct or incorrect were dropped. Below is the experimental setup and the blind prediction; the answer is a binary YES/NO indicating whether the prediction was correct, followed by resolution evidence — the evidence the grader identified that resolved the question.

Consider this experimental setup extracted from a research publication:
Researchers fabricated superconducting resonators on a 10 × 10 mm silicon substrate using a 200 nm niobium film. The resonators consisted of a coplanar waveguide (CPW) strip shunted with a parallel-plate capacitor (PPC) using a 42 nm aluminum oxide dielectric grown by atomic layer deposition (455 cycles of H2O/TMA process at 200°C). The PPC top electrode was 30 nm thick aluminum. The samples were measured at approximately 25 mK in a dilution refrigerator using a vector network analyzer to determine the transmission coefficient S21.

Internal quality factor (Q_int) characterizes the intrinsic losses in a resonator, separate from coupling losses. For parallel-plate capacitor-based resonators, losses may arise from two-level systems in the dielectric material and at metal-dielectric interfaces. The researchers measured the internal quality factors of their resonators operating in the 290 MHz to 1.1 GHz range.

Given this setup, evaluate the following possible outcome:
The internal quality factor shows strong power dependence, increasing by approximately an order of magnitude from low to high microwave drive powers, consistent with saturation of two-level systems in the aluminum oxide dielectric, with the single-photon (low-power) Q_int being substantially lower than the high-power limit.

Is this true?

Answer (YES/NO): NO